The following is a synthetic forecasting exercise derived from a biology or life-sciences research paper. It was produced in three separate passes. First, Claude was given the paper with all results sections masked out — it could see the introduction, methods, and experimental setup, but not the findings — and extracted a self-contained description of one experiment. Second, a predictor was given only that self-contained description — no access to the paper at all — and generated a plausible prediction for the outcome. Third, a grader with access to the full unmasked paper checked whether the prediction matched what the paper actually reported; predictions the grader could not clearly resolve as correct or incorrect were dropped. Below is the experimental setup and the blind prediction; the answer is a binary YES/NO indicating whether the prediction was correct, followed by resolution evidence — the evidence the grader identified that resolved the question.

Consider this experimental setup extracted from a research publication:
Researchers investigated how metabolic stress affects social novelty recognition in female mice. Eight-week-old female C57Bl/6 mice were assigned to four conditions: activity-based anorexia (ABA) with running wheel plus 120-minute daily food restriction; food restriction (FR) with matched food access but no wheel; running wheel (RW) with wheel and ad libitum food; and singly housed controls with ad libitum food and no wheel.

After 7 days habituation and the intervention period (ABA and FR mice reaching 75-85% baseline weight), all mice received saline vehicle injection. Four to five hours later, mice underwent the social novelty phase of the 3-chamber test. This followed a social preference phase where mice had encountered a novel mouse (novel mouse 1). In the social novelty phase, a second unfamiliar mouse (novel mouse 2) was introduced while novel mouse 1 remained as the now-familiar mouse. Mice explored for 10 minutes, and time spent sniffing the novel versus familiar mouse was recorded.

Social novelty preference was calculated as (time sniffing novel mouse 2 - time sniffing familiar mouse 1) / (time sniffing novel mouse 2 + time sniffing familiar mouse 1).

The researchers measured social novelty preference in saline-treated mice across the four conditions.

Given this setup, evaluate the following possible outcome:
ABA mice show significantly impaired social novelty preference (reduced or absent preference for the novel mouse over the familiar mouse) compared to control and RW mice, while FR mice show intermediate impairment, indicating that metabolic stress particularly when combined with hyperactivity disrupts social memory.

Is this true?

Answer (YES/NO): NO